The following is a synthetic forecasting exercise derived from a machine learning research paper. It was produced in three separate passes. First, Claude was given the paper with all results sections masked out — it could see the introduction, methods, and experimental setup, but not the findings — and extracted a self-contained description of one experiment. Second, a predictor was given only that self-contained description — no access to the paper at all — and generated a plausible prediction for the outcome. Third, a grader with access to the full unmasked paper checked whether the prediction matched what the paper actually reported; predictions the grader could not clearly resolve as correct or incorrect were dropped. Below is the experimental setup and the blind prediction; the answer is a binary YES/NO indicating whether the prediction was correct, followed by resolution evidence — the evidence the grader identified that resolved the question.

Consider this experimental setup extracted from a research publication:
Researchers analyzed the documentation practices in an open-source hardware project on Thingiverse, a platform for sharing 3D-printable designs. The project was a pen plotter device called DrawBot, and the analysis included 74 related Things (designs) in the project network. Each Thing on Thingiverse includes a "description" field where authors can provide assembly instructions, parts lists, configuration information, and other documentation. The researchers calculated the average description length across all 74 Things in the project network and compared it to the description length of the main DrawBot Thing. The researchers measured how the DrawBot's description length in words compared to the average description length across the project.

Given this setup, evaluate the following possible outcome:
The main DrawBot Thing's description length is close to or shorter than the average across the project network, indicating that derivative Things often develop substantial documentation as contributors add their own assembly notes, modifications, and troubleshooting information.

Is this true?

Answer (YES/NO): NO